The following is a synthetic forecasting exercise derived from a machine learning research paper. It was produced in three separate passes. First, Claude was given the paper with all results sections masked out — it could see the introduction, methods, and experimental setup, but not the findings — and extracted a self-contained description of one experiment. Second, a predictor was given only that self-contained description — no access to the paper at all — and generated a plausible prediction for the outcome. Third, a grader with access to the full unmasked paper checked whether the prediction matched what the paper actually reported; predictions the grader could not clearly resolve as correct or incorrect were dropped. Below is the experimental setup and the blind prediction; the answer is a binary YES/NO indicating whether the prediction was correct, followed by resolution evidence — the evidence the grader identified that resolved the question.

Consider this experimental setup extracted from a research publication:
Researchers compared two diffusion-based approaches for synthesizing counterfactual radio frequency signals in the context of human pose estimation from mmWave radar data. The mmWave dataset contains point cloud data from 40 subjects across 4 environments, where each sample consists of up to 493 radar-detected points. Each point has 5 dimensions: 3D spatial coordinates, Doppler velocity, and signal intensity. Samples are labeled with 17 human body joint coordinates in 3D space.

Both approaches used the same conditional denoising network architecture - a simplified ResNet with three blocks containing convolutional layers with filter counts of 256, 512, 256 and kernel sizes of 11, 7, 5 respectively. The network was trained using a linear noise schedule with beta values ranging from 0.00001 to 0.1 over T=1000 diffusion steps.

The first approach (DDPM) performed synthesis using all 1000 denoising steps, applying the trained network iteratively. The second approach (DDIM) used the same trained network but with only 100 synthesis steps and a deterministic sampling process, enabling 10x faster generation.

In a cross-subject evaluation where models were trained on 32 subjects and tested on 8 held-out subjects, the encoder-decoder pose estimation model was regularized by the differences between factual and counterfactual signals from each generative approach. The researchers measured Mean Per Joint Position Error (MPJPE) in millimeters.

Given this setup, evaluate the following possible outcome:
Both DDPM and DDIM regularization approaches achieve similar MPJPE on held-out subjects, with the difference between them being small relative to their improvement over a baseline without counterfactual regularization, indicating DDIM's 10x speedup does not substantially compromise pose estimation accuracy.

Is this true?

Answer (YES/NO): NO